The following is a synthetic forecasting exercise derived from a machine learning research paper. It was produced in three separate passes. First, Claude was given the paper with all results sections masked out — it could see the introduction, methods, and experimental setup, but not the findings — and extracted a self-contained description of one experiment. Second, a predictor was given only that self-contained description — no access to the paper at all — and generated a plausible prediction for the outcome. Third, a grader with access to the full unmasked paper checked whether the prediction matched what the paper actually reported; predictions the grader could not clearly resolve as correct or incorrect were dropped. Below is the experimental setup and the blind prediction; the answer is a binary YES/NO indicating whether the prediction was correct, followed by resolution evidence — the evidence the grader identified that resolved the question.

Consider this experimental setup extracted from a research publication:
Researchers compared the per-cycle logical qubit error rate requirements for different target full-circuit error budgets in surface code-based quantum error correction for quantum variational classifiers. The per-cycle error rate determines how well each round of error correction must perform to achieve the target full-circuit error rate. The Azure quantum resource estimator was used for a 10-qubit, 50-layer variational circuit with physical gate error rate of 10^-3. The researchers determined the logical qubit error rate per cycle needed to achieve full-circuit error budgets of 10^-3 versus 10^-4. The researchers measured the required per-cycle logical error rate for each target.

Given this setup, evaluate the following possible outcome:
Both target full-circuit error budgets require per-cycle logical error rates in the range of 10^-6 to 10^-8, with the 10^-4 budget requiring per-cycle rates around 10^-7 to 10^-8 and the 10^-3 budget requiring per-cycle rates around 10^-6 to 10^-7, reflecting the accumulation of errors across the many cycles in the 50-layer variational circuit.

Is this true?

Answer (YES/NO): NO